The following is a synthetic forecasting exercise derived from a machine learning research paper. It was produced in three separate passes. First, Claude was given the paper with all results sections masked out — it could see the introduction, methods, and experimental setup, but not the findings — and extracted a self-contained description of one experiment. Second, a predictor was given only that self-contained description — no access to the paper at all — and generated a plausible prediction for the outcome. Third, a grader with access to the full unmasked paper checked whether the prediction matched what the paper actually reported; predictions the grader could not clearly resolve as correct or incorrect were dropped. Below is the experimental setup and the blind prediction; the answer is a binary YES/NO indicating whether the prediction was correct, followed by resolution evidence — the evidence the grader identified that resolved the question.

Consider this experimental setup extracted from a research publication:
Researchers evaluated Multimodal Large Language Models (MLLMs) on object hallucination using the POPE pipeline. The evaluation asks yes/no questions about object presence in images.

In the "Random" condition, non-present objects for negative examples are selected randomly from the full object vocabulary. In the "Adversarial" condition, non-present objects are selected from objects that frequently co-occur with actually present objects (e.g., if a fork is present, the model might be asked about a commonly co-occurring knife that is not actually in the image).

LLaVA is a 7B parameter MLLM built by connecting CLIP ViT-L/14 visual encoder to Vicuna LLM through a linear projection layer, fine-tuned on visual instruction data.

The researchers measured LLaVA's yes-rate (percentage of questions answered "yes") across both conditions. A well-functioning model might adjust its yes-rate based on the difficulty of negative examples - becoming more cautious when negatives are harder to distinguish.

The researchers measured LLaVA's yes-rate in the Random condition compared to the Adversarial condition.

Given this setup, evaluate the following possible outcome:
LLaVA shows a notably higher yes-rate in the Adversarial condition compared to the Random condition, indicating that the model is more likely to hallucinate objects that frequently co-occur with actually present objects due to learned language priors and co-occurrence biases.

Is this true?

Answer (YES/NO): NO